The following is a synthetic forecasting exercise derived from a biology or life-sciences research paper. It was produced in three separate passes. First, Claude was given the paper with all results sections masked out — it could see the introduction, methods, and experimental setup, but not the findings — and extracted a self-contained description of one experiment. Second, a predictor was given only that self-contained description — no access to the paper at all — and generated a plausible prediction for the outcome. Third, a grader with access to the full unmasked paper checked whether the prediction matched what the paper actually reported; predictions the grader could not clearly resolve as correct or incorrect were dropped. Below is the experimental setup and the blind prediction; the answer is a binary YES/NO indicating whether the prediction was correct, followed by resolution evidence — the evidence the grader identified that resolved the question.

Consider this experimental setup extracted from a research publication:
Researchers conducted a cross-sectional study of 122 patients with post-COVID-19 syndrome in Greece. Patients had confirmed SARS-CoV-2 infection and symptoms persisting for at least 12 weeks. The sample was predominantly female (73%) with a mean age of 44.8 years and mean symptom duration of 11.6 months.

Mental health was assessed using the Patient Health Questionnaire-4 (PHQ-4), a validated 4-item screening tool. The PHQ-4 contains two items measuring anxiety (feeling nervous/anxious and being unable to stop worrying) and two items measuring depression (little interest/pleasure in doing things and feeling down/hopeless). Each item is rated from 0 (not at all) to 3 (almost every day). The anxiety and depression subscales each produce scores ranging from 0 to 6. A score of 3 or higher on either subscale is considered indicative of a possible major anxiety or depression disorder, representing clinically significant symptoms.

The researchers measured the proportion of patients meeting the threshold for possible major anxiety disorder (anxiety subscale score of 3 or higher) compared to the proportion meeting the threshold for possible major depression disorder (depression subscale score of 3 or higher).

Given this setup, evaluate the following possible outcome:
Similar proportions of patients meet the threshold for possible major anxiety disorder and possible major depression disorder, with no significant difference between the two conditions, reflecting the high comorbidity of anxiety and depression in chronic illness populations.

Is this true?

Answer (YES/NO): NO